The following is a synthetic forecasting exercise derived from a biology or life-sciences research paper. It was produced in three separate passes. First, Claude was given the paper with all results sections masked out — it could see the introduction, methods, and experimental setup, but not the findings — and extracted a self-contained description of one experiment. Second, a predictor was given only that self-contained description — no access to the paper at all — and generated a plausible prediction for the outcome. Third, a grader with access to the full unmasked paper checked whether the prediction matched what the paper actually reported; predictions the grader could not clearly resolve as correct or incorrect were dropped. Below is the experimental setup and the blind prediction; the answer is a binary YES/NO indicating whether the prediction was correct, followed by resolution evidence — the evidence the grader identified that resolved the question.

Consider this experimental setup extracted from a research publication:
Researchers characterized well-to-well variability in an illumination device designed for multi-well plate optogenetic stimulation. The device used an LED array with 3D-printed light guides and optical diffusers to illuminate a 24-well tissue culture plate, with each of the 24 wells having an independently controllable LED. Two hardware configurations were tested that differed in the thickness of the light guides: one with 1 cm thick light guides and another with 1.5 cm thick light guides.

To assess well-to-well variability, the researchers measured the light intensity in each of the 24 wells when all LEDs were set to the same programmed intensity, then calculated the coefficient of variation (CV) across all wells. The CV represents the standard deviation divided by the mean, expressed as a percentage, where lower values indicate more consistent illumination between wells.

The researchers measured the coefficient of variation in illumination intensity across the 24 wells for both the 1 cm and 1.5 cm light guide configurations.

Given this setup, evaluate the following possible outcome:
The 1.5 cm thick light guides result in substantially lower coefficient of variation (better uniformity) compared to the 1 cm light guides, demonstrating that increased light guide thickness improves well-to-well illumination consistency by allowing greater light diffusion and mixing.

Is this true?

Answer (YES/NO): YES